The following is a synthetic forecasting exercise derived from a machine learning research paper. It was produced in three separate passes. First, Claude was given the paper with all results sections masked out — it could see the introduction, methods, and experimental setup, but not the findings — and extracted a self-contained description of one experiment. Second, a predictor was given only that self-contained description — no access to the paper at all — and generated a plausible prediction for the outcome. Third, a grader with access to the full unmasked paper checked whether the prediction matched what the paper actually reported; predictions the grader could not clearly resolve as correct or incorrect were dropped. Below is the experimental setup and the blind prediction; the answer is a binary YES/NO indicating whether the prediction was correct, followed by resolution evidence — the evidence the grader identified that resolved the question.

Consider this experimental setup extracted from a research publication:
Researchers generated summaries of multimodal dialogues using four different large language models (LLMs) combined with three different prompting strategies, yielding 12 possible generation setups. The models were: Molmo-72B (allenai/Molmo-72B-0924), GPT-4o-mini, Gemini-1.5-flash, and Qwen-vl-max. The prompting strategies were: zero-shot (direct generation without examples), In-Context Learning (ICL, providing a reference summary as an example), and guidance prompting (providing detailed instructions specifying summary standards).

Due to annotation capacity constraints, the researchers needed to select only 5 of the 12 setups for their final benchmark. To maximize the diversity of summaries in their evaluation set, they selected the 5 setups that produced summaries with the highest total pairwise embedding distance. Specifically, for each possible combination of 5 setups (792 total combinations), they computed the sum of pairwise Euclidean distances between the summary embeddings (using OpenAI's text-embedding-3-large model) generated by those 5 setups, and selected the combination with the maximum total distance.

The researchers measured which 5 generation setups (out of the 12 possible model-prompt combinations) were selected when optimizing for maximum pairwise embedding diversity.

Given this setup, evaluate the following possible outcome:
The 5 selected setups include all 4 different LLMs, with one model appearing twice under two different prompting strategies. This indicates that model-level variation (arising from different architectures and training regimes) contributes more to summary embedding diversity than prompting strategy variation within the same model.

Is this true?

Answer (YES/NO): YES